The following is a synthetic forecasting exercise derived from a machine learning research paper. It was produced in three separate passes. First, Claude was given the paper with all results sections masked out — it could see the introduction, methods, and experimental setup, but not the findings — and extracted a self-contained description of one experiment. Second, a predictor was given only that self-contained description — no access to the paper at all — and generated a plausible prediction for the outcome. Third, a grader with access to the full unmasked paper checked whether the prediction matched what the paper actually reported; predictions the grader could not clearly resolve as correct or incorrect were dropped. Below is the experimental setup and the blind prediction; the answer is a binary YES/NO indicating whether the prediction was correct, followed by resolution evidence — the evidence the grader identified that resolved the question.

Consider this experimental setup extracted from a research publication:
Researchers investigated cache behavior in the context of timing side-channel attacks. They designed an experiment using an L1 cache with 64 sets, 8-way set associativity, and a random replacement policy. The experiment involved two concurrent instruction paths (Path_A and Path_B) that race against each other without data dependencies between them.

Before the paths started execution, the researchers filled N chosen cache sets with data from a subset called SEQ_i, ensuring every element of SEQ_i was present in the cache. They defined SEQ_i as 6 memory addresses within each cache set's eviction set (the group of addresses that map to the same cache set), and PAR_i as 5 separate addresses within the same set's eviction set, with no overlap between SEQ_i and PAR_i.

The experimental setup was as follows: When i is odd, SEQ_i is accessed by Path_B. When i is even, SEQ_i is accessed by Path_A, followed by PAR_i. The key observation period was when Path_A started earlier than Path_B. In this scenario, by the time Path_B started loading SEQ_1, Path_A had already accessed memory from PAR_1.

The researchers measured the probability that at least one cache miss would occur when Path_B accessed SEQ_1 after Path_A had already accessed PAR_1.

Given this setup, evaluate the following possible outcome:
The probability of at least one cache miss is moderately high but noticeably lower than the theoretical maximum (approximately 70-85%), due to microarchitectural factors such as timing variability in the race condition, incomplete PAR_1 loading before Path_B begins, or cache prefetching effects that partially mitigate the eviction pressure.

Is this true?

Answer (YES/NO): NO